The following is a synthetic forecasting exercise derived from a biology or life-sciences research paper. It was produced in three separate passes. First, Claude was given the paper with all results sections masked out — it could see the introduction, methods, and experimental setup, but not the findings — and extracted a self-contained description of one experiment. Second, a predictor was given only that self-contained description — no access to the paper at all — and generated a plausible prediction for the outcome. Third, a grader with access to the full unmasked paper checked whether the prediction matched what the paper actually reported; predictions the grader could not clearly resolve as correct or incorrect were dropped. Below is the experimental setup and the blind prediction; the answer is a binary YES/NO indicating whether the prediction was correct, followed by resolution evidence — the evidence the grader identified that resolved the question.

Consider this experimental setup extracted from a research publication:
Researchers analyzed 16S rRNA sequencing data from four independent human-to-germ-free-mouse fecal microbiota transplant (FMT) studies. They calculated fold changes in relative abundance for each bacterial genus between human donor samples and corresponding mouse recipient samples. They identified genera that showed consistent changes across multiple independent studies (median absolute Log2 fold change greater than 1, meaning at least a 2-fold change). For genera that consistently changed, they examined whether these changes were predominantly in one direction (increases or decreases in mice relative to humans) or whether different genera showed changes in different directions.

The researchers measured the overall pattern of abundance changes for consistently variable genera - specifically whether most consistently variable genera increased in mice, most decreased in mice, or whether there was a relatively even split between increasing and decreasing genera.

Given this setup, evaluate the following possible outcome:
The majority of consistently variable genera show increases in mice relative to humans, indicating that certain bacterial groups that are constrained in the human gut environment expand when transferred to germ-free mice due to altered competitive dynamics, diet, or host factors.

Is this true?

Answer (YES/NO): NO